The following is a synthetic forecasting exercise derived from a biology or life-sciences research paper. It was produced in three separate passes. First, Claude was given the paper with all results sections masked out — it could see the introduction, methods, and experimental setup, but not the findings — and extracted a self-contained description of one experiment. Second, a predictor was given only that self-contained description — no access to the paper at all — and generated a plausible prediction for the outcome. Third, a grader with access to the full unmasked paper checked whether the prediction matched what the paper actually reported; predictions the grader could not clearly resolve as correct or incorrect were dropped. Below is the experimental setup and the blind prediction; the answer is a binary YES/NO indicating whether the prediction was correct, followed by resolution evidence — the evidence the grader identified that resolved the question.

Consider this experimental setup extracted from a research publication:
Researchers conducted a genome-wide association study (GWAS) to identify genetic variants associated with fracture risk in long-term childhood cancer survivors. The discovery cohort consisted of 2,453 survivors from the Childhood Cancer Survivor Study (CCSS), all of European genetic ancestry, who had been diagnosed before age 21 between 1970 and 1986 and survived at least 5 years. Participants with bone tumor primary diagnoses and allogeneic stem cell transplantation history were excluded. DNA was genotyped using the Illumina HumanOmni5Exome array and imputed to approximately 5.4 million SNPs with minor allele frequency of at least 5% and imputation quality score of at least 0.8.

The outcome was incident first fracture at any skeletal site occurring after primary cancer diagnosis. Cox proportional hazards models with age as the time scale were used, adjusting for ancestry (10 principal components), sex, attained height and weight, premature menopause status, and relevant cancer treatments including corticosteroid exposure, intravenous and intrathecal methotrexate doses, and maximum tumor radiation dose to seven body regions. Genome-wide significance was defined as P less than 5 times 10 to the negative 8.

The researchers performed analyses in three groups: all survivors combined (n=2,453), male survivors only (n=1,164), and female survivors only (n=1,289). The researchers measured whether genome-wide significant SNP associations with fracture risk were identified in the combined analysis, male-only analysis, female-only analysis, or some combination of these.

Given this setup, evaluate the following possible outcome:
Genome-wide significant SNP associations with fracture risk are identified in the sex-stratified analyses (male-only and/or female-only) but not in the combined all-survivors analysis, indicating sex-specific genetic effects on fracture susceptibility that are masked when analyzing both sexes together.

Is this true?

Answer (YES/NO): YES